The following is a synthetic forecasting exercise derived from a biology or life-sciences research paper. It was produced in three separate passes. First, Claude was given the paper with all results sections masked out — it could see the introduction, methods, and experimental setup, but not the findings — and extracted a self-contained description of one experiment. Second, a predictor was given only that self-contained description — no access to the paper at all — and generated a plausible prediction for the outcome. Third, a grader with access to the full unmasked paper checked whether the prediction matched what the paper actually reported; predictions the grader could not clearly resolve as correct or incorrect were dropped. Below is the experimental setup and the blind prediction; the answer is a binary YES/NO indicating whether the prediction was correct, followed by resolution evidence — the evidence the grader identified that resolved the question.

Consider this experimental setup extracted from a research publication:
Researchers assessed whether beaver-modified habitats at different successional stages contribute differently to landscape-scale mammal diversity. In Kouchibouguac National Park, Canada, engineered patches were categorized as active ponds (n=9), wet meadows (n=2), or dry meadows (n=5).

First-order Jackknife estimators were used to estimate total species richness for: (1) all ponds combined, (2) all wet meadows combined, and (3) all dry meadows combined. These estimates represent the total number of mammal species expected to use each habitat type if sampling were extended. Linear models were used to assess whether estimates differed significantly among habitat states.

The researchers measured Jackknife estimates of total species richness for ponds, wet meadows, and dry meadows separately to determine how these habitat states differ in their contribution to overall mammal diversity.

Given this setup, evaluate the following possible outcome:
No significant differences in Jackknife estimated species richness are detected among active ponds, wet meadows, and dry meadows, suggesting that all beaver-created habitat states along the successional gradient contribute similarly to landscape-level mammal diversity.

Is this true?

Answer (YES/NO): NO